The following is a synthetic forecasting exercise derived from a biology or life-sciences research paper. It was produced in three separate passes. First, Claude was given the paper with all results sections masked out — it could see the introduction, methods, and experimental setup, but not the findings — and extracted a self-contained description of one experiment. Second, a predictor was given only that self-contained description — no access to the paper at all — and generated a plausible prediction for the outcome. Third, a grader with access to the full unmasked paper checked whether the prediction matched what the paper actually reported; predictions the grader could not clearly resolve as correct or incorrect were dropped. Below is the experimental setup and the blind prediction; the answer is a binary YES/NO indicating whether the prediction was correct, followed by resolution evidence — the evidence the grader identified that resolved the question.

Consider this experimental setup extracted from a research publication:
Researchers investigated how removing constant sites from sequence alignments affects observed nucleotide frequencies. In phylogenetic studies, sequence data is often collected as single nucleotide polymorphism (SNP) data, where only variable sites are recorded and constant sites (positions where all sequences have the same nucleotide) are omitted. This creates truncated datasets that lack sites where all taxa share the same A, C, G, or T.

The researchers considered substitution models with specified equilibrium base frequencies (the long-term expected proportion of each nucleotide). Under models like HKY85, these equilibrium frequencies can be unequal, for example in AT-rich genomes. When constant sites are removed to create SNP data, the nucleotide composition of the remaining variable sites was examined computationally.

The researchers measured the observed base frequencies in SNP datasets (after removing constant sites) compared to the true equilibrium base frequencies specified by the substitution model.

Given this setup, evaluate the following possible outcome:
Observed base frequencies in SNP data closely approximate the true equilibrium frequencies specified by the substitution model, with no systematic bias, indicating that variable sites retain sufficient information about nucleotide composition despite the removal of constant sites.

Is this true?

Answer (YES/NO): NO